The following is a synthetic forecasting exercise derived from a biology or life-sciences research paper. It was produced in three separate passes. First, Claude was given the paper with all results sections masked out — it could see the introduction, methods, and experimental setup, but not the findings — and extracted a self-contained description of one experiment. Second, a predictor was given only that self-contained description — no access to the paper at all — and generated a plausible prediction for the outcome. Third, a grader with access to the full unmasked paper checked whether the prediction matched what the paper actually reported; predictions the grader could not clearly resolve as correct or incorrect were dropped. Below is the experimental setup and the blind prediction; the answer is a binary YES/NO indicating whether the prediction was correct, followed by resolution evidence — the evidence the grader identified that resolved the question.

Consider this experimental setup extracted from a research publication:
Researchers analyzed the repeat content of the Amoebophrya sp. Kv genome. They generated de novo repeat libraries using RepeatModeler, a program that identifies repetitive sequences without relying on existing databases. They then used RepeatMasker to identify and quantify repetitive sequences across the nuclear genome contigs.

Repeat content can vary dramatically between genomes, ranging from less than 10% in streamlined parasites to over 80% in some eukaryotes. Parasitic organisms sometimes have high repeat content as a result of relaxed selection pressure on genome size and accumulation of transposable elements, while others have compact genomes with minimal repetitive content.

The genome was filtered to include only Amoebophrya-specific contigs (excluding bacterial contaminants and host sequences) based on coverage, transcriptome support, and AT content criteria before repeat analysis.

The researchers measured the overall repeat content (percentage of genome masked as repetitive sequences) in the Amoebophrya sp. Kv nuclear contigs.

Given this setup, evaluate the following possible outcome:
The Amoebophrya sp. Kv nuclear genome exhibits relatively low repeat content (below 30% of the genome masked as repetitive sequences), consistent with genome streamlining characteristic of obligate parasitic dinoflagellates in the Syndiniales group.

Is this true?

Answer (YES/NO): YES